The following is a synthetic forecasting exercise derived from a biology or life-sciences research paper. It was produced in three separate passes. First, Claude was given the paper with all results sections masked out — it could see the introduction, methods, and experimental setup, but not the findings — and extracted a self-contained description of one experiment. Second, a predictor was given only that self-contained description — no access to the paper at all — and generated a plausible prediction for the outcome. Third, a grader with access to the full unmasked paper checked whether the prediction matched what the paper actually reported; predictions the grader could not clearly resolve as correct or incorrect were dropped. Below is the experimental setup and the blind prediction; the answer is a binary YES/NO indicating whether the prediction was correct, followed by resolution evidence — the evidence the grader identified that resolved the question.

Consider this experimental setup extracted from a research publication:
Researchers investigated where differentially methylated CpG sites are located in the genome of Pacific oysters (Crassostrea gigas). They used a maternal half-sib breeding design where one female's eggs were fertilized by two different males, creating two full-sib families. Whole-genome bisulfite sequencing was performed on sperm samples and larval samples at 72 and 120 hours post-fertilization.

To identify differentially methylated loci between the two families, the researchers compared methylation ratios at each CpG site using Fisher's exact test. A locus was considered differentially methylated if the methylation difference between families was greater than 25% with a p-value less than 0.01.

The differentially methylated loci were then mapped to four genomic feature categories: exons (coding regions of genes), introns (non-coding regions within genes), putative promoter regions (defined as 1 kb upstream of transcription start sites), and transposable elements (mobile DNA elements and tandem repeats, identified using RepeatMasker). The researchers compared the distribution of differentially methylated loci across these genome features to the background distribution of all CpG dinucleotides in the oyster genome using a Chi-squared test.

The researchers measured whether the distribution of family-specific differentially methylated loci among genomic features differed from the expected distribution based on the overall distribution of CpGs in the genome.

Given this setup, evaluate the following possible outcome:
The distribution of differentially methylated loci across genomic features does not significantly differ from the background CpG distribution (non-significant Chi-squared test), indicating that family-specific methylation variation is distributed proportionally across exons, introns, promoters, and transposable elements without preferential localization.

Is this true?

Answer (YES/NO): NO